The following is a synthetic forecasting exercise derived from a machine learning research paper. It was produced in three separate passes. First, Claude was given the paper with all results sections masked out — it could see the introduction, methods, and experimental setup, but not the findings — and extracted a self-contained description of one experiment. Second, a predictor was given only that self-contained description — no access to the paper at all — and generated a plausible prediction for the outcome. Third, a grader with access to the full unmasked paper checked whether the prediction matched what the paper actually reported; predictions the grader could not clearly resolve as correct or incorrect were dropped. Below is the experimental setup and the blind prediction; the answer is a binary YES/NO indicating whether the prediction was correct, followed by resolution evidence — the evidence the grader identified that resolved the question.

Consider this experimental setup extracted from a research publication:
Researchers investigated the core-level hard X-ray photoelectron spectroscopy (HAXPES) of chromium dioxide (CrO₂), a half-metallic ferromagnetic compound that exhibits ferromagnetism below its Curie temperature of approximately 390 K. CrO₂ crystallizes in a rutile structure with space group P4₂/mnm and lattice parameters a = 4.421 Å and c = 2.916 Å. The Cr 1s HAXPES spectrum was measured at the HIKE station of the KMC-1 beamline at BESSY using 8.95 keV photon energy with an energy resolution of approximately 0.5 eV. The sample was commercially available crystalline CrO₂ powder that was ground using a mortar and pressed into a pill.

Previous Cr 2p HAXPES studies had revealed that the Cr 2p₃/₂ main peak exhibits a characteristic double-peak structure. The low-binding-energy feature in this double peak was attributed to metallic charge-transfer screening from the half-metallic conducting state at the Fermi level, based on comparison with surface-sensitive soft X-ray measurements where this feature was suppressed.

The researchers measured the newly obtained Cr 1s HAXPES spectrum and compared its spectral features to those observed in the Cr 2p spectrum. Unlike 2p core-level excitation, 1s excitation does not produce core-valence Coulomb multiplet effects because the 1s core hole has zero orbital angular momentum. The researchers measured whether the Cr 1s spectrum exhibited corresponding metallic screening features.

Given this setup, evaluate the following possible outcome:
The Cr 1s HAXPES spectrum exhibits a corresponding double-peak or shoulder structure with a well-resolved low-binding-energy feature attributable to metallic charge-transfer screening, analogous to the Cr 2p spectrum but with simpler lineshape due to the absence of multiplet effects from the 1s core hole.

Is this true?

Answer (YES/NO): NO